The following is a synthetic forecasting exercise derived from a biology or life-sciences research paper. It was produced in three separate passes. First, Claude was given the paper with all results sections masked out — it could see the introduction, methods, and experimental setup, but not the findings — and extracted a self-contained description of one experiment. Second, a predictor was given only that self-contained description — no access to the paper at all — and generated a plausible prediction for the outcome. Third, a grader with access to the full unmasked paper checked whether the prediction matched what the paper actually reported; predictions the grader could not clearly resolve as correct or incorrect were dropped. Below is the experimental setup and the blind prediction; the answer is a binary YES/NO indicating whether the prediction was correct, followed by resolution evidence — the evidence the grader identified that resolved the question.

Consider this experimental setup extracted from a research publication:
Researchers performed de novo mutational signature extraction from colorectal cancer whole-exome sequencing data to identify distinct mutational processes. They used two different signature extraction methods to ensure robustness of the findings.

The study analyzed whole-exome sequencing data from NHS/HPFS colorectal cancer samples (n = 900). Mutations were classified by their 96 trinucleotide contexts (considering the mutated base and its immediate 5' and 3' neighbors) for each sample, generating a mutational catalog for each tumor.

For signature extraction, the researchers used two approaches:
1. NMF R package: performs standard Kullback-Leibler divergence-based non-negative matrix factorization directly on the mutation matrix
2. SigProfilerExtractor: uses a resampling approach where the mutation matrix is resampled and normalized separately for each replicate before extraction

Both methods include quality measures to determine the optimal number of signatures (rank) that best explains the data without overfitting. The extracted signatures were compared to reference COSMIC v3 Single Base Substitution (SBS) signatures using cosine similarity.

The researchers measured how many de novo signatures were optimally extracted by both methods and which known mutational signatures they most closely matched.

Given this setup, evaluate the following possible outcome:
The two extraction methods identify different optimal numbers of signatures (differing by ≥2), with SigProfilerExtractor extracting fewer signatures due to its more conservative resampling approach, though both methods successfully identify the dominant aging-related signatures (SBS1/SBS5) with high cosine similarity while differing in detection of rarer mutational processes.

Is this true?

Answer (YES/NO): NO